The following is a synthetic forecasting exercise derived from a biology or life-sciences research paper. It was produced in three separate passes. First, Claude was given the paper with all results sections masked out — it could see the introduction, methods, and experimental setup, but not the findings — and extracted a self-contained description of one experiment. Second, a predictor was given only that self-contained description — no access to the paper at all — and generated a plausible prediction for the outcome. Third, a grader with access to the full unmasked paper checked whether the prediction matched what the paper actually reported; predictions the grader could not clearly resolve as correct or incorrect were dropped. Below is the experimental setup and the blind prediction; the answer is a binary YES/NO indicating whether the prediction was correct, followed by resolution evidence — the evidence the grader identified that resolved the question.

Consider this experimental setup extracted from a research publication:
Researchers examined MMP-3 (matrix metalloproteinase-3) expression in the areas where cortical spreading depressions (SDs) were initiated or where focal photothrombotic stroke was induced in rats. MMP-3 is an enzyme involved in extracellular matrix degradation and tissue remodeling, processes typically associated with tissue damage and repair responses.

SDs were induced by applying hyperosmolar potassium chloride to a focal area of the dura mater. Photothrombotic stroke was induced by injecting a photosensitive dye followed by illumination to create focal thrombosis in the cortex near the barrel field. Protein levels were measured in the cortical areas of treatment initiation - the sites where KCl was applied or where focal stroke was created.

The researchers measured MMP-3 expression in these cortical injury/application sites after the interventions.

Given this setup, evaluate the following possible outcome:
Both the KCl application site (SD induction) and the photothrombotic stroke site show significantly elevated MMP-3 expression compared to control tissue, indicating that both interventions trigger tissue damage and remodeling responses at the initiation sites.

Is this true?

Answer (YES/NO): NO